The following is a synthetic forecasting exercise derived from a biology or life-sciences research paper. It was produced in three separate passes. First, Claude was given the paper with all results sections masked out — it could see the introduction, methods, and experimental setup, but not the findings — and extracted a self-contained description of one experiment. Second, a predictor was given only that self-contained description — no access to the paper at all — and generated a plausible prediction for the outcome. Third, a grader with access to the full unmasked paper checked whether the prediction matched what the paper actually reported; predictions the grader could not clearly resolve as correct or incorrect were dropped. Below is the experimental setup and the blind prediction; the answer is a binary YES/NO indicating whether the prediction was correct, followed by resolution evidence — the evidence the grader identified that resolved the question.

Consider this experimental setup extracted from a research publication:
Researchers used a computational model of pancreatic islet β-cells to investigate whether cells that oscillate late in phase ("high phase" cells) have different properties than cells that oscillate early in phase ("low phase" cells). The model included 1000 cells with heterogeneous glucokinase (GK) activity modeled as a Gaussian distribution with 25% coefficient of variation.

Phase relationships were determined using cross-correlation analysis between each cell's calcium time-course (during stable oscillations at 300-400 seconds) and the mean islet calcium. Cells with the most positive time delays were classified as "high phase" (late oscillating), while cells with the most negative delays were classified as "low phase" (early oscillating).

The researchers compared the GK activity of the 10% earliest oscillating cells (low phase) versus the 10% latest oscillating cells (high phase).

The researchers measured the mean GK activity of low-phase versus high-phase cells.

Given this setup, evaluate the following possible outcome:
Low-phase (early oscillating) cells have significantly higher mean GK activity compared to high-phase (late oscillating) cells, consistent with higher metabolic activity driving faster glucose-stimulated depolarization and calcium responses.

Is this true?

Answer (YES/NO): NO